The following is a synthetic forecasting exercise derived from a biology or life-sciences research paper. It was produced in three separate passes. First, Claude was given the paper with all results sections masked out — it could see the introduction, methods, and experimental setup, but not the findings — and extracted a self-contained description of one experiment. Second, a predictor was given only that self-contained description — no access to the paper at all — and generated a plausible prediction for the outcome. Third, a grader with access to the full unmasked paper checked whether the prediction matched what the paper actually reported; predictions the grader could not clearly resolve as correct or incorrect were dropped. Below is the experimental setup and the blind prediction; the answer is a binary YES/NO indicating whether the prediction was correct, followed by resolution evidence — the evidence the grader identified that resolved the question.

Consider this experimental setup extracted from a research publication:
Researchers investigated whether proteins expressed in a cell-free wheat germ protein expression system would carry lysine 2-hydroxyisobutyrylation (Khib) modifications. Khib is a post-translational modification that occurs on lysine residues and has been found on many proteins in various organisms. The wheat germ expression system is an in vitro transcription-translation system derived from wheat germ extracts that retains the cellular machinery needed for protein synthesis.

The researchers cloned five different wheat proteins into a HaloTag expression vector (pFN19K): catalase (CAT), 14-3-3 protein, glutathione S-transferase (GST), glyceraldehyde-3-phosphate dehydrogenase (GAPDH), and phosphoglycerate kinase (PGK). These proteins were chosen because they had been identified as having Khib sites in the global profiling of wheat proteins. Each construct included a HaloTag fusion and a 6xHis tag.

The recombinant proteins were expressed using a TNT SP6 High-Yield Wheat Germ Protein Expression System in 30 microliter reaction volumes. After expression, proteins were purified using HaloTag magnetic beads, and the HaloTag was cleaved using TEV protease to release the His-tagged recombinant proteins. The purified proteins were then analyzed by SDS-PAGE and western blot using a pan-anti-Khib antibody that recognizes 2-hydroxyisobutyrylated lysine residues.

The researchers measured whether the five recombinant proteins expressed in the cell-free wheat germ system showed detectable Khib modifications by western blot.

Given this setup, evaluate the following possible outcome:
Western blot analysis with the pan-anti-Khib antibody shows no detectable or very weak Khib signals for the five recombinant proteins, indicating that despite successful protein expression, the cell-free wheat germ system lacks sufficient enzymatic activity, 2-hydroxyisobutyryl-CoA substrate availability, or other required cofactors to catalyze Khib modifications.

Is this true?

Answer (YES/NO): NO